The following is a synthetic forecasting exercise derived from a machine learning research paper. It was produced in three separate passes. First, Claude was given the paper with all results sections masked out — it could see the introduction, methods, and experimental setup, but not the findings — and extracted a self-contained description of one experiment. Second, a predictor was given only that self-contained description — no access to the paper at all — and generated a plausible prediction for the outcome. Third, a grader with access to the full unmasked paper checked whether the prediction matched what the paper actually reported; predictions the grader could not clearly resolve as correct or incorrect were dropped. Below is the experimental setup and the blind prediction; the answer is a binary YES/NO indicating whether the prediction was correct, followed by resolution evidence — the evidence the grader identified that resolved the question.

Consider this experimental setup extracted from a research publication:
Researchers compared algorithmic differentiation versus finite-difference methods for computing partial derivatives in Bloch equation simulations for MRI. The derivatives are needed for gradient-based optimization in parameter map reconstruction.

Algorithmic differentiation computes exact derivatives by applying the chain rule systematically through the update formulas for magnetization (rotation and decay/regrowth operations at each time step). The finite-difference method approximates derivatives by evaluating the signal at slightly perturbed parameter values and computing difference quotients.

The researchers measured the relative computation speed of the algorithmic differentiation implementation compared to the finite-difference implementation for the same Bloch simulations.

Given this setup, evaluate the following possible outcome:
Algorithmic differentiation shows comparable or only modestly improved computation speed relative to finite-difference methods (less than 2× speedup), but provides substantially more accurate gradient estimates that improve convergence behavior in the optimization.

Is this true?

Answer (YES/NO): NO